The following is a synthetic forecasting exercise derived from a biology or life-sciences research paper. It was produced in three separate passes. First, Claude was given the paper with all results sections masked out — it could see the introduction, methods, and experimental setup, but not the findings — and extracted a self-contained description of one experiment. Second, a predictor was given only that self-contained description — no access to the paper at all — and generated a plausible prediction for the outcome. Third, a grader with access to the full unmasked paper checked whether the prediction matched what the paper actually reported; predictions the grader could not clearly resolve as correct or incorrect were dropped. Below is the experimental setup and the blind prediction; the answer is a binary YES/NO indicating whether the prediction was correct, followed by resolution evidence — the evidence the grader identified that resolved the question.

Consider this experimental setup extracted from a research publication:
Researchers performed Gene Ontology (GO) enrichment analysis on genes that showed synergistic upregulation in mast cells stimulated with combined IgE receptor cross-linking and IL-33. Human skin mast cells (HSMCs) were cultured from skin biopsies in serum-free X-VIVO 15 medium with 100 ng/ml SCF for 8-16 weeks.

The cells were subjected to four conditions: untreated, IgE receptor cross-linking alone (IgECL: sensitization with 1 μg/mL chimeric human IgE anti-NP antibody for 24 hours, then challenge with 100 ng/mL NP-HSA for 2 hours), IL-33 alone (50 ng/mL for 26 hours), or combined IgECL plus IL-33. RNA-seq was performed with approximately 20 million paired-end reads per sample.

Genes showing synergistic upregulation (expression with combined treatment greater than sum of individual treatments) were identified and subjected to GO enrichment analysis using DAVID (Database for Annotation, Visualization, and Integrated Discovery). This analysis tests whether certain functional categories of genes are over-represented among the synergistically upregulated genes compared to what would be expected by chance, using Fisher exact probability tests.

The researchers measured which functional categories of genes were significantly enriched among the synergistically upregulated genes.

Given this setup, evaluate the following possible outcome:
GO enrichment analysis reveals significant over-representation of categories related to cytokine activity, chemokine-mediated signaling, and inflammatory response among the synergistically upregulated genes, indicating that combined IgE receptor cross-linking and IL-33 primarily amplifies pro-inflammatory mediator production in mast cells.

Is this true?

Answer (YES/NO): YES